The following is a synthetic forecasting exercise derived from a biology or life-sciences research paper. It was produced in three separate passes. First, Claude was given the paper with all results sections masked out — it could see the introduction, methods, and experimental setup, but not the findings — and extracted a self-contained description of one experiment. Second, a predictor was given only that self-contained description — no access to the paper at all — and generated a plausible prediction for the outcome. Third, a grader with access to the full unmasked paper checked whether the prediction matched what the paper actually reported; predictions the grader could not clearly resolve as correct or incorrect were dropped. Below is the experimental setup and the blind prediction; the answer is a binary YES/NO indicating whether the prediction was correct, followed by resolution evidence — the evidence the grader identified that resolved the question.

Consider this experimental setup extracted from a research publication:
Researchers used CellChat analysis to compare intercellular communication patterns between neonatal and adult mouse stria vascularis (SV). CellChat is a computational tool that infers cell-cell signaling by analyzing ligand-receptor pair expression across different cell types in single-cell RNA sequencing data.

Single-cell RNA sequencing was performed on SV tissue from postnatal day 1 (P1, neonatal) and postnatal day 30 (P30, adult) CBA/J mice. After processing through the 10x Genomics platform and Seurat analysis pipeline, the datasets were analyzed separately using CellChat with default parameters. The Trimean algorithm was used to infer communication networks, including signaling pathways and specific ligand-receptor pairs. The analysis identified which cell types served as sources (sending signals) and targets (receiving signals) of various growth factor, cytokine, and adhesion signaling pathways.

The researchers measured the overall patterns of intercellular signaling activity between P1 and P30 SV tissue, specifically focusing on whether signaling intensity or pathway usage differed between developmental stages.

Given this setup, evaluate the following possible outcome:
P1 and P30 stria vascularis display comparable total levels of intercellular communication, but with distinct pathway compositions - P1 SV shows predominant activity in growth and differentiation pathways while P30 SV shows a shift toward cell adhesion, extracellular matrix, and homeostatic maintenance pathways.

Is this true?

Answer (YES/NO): NO